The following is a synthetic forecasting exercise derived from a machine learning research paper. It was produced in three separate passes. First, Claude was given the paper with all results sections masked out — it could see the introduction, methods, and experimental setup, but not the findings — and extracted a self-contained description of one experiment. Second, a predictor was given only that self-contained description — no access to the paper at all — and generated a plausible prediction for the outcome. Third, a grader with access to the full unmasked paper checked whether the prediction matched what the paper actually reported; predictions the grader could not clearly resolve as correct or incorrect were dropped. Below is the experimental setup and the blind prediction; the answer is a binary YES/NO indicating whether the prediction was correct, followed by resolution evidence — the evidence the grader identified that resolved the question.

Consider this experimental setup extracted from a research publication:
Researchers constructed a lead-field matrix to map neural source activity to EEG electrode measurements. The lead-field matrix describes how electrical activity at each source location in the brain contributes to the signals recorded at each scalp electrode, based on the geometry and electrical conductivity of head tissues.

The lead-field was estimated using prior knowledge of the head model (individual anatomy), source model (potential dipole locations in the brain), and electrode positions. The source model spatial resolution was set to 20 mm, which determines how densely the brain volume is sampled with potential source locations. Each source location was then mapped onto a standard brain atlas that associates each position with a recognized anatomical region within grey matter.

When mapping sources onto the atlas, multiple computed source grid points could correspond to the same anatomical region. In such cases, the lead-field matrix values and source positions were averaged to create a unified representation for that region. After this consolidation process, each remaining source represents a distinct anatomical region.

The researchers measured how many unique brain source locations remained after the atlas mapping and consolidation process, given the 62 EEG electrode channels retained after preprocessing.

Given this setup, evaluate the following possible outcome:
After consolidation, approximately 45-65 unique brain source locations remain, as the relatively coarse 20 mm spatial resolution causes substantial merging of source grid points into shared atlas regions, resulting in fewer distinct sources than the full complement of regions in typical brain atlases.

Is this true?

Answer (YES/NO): NO